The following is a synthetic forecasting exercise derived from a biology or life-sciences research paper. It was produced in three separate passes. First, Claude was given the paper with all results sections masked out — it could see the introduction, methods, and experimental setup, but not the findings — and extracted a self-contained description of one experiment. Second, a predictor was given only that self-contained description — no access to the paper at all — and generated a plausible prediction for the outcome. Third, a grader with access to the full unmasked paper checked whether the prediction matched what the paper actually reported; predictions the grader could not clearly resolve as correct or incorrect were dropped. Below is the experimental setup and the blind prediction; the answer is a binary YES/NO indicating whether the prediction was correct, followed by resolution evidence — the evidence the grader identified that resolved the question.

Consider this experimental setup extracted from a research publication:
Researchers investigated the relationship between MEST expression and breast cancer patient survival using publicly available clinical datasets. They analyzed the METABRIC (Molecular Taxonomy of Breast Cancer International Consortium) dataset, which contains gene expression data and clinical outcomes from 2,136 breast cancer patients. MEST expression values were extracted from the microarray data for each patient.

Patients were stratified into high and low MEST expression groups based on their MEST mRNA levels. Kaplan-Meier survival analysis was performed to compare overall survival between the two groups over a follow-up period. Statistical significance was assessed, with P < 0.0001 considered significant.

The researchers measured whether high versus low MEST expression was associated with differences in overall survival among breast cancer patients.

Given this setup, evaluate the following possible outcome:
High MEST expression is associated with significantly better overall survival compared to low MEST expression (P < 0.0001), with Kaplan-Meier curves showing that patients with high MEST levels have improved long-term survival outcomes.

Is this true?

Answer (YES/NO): NO